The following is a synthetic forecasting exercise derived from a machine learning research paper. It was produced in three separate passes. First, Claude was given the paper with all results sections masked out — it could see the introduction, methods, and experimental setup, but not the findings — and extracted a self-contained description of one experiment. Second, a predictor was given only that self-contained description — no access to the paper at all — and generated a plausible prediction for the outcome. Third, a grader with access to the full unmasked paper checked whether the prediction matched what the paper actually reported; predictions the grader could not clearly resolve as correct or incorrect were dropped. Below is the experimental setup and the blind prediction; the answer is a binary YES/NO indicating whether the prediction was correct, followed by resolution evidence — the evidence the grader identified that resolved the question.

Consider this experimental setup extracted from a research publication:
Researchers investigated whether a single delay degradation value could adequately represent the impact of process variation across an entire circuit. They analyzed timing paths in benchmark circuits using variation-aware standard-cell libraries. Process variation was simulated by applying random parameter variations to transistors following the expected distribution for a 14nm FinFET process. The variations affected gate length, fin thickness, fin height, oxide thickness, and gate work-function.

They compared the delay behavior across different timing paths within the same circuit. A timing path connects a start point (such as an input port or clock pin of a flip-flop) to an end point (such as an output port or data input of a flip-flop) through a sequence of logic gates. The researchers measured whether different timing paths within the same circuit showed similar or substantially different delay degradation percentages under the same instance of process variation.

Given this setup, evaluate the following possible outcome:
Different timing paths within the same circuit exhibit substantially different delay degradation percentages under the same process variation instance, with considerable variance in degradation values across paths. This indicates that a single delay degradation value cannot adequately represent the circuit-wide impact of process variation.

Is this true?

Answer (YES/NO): YES